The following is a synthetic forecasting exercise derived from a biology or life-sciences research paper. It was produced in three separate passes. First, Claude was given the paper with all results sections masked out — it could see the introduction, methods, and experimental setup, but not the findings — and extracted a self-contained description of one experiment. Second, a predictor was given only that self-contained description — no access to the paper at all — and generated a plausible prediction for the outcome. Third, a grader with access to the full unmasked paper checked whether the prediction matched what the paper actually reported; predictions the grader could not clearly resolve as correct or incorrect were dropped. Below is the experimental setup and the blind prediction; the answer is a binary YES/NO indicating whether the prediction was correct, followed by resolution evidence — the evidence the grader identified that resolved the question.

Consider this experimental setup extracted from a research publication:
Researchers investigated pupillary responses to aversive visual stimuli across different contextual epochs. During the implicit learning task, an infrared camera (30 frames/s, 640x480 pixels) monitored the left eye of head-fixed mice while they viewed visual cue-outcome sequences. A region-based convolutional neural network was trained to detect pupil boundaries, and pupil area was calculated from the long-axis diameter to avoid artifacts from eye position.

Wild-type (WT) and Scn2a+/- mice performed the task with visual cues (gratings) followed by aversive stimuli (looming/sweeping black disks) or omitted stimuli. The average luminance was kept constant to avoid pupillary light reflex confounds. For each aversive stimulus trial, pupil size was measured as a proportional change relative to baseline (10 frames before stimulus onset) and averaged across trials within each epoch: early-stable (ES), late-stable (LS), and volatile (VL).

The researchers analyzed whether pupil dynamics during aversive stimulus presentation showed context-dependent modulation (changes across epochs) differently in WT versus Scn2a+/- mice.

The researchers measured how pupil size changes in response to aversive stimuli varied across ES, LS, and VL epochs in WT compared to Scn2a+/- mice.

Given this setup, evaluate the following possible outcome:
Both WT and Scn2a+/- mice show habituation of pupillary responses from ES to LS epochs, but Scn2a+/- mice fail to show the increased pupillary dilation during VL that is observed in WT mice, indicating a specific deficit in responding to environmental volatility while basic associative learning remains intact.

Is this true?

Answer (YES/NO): NO